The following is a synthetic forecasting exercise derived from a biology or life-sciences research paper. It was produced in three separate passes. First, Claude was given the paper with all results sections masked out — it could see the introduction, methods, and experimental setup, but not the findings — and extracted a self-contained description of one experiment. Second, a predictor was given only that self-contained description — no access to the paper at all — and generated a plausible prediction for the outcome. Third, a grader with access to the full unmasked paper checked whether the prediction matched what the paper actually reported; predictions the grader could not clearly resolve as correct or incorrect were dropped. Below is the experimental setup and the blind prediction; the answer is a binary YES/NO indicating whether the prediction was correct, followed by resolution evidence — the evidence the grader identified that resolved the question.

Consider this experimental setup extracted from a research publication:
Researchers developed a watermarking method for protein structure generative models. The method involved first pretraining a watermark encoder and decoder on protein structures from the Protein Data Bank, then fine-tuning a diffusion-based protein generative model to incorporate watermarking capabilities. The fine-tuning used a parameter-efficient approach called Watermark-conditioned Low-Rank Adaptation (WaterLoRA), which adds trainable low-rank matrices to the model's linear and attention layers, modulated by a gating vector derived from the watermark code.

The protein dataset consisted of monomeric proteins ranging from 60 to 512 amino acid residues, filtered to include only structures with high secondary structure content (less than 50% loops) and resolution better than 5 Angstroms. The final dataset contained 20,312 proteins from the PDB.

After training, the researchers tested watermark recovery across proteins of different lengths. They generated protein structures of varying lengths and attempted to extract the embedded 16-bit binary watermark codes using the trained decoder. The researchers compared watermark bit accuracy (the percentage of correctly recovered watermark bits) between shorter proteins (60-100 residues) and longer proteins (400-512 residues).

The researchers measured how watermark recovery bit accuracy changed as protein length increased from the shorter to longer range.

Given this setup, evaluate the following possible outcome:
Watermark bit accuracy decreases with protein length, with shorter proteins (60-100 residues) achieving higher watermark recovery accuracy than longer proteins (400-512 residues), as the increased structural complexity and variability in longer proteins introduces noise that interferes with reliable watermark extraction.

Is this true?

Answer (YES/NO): YES